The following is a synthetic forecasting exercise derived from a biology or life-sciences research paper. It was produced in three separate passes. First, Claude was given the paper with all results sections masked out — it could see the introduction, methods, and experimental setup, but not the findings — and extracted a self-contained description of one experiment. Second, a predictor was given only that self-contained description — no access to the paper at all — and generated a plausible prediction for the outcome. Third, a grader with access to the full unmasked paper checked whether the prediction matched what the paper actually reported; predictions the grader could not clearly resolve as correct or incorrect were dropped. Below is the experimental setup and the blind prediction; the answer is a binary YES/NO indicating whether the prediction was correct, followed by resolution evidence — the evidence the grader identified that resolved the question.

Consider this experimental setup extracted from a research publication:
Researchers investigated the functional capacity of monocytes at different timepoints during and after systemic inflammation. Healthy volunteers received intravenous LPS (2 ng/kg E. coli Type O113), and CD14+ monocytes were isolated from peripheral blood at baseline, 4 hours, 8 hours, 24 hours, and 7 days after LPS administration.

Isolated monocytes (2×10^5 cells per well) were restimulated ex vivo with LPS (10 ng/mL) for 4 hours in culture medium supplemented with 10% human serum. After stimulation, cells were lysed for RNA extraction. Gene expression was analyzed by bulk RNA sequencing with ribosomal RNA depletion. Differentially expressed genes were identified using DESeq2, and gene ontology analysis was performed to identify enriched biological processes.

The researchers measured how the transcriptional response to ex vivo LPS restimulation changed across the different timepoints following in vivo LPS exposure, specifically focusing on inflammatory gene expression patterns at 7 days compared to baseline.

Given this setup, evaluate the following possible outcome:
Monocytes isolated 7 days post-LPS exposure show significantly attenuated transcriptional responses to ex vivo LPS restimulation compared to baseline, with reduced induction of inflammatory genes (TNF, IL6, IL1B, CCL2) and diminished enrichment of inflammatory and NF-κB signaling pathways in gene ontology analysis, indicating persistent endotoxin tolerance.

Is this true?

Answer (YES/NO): NO